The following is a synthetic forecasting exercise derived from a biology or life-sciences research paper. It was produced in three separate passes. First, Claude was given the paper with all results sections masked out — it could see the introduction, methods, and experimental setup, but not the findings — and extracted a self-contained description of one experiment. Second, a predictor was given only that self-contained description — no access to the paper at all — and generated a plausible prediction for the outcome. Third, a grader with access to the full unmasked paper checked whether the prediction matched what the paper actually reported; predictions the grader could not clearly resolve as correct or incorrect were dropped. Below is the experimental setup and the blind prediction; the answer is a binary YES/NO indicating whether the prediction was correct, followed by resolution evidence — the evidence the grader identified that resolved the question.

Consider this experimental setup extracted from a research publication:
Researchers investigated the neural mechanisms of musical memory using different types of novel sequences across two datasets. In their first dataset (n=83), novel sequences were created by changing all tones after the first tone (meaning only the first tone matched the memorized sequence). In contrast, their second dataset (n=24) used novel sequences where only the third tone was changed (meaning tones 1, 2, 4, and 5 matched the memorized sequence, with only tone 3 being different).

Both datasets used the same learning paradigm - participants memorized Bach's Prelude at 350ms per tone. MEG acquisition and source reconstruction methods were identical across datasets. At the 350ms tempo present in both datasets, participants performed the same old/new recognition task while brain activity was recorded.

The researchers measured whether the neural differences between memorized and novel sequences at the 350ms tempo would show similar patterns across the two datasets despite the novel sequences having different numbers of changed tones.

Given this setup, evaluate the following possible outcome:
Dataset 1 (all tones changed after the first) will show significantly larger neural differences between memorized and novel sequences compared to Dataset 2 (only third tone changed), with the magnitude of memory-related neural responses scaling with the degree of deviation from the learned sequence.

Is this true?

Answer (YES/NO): NO